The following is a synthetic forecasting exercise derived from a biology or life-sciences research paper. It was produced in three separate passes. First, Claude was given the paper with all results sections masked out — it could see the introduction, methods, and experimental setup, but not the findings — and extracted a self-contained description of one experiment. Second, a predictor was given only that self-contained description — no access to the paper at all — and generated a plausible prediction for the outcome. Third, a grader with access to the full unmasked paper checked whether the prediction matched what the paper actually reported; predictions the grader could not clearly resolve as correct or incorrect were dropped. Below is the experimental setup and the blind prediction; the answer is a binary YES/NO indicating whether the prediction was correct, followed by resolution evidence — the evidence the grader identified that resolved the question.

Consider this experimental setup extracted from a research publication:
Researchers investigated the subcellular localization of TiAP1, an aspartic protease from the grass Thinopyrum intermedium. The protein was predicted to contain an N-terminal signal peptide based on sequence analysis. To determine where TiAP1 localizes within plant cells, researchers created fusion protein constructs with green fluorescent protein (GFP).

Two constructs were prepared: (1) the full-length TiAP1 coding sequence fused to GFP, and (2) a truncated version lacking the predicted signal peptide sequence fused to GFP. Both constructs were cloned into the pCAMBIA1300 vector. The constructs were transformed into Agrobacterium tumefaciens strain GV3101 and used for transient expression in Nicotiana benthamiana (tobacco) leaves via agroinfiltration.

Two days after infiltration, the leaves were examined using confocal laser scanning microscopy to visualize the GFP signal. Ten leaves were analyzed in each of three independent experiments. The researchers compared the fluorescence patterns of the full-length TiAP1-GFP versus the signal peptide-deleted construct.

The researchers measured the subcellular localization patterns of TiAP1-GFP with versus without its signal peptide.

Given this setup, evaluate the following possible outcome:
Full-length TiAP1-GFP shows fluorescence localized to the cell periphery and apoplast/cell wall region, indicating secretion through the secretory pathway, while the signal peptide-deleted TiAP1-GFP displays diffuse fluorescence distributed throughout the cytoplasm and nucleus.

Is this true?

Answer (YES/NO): YES